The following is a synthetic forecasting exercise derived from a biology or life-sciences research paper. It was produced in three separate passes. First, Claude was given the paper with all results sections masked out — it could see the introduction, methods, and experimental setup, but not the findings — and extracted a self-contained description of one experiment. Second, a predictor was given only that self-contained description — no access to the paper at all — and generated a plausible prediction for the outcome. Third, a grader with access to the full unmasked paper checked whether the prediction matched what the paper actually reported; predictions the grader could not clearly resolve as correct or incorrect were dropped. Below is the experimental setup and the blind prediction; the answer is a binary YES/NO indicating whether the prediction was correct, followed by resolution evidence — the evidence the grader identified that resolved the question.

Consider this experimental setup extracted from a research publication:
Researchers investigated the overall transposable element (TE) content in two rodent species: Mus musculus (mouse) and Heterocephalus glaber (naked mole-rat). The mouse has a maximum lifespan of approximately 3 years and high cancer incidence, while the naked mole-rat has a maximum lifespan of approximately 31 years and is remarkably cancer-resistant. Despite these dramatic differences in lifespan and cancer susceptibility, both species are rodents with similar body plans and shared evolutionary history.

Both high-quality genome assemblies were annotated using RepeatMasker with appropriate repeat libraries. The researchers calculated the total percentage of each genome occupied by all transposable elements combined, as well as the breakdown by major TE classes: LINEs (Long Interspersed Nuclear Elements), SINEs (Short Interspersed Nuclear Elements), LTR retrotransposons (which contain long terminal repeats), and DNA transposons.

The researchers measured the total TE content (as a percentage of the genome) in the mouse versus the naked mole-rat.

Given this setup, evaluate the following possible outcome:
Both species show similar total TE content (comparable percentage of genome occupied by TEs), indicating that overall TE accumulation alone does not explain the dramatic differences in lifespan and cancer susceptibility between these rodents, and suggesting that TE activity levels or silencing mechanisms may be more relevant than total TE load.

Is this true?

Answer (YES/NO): YES